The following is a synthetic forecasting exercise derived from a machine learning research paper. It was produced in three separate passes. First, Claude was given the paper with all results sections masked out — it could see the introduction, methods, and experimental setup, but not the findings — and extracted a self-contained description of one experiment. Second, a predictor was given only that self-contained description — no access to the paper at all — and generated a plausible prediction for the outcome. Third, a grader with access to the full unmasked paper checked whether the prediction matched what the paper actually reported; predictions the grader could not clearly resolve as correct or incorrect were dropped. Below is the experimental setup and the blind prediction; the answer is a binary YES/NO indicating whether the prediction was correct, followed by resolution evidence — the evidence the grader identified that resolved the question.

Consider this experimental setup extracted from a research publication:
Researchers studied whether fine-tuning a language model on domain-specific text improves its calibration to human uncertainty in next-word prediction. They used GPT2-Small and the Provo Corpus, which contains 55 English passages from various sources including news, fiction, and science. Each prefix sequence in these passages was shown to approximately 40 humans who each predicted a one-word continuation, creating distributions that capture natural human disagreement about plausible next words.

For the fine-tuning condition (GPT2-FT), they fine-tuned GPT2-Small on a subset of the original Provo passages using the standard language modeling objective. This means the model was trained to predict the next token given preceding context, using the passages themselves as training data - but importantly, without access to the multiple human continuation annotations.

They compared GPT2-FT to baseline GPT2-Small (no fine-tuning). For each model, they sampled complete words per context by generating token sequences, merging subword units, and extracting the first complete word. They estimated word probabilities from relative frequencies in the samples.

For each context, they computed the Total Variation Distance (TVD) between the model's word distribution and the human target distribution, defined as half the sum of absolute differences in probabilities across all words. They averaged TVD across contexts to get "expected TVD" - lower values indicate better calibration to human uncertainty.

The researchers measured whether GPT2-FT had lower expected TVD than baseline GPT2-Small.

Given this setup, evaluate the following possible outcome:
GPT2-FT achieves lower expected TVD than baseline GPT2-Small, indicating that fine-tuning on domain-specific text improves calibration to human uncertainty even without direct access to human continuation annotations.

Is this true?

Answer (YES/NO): NO